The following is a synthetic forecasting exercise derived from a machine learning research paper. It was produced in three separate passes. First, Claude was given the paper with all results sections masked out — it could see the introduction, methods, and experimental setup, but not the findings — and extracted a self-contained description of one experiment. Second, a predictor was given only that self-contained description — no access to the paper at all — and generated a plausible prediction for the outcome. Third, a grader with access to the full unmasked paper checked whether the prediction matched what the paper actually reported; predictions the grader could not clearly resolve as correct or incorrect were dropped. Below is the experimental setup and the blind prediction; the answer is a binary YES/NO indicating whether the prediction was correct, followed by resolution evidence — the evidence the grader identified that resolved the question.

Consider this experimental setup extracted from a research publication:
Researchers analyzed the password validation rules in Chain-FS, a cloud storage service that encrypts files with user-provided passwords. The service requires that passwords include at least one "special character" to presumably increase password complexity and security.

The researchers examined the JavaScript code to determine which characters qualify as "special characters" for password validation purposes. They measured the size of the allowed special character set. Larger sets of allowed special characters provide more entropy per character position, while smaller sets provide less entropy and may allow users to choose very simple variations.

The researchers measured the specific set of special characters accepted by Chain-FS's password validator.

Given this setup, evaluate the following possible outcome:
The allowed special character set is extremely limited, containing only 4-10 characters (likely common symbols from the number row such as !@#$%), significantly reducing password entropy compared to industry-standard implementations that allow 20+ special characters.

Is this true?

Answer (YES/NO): YES